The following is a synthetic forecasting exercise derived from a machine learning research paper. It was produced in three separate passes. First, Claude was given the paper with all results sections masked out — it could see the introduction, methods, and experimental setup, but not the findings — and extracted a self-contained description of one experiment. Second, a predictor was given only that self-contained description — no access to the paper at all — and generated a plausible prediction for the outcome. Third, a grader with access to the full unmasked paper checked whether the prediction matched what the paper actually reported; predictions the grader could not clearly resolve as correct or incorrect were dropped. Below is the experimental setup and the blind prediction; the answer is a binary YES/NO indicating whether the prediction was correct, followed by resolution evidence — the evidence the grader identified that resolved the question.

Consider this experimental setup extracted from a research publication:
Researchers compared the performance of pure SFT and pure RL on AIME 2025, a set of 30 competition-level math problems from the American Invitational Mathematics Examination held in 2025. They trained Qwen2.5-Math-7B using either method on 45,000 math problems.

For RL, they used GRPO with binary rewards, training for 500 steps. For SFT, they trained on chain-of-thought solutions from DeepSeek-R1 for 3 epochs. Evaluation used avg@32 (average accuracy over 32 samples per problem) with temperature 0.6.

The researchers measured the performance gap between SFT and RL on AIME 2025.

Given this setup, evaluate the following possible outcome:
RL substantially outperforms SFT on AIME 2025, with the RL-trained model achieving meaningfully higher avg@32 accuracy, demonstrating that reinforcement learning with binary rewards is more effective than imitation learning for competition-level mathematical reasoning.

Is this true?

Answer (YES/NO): NO